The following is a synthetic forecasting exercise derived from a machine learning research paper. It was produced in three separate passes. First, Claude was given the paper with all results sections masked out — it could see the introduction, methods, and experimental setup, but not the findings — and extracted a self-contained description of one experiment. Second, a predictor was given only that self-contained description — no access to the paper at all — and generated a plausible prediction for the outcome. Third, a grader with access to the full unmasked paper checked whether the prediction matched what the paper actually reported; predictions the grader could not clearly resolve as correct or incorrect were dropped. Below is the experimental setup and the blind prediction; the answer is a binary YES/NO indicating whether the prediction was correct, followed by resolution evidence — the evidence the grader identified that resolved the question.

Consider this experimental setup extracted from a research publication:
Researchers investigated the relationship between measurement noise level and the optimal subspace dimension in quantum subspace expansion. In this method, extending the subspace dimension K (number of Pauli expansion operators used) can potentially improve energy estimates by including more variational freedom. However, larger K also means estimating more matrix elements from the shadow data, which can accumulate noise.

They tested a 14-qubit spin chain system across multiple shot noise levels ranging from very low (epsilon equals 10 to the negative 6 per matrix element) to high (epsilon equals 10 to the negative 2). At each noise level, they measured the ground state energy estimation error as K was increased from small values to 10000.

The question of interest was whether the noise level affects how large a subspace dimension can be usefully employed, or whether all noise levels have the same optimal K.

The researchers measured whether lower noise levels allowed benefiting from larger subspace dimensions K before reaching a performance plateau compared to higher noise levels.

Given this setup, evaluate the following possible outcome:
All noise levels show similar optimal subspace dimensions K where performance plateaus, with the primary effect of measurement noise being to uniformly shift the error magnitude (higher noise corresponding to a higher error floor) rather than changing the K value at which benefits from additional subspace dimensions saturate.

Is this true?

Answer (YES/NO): NO